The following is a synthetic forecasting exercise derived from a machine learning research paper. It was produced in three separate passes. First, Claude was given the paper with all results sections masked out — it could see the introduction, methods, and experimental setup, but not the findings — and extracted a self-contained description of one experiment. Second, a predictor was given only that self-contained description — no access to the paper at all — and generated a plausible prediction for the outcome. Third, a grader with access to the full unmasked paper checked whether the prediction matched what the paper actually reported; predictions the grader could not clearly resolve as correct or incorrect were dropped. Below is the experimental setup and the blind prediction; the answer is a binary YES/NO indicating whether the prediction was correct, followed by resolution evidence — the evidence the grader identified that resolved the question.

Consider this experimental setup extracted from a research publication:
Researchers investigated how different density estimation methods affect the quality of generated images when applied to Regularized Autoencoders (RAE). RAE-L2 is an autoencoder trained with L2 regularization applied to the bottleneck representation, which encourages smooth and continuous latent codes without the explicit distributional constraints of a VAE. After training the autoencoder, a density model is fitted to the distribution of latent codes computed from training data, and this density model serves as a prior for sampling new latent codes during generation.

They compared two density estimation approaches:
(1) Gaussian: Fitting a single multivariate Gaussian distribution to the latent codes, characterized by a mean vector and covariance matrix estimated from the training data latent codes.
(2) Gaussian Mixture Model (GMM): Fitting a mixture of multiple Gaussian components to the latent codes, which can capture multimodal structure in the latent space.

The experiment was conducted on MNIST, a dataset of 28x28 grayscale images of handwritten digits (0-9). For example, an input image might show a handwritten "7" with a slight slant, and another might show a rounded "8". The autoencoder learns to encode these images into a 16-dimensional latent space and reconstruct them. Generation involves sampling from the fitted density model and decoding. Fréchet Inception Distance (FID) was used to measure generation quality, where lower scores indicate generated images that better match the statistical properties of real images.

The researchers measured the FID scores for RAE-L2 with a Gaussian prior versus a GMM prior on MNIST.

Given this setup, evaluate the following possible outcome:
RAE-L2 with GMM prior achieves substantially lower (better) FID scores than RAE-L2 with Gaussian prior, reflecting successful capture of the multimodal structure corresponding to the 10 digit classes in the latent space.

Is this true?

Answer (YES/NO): YES